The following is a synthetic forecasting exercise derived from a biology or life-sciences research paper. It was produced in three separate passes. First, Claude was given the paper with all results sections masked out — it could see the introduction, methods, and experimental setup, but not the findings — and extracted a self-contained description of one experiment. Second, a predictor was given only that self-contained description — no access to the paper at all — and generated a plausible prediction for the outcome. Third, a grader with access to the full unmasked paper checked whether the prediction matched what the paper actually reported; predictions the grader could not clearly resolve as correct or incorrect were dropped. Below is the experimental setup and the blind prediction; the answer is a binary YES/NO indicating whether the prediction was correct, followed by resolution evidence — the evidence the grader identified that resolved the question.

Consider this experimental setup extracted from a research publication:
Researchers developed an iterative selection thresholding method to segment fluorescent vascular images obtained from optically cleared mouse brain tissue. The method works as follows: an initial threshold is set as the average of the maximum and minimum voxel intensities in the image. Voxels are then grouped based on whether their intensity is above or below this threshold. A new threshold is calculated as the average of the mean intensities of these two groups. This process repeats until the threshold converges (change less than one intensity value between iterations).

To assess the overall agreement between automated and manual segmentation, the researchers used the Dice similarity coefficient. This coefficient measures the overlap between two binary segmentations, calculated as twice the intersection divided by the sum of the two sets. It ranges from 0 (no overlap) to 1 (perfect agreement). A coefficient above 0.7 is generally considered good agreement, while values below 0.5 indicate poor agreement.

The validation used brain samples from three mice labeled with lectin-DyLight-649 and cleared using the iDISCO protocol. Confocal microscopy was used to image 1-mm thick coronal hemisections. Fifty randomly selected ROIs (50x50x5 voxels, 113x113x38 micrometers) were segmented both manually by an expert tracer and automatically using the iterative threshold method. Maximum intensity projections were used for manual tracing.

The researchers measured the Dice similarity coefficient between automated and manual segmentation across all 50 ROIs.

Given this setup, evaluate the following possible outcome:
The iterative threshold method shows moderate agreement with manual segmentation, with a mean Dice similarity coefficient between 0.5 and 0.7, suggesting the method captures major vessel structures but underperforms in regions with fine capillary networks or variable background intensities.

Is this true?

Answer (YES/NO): NO